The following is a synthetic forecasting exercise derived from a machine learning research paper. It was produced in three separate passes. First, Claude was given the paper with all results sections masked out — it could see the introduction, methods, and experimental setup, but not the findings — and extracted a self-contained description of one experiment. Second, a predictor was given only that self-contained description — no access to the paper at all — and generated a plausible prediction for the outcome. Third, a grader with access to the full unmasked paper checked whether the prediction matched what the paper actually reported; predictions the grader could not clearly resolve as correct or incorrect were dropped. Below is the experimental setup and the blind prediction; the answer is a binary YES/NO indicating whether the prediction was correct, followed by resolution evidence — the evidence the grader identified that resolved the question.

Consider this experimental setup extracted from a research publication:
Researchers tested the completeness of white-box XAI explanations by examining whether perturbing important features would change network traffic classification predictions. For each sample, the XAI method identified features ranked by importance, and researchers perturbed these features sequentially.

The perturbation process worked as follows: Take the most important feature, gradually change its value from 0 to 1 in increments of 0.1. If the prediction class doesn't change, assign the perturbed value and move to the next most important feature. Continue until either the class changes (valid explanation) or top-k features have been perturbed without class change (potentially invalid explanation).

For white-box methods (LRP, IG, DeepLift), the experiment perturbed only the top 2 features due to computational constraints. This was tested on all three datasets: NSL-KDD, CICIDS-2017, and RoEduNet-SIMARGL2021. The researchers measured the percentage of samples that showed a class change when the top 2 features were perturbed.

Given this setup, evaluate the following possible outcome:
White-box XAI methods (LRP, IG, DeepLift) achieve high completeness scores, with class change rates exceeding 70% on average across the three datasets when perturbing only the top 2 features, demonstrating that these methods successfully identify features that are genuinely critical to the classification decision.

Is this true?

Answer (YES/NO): NO